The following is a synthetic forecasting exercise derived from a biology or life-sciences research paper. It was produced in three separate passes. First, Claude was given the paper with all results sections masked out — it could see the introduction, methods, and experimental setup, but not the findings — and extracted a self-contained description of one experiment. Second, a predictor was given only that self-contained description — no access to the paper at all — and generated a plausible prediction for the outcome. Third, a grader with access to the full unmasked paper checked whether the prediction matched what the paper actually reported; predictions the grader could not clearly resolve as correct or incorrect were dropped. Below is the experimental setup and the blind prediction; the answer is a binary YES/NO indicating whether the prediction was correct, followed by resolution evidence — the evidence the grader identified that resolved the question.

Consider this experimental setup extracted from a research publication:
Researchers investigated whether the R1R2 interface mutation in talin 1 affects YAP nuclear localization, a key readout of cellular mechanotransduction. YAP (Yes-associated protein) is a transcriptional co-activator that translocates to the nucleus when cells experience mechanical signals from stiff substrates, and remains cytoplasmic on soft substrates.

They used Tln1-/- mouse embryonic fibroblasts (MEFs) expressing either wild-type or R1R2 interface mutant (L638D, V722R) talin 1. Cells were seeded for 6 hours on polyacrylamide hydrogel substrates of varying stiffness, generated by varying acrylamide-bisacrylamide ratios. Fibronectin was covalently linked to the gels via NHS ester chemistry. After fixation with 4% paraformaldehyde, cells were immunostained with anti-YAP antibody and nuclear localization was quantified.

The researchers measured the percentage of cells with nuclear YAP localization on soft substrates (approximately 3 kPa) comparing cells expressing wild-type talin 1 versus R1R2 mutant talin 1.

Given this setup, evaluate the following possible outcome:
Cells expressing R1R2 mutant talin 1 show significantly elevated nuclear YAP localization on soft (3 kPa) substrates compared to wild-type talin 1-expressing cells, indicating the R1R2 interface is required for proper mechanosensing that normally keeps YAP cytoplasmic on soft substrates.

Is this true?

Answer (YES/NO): YES